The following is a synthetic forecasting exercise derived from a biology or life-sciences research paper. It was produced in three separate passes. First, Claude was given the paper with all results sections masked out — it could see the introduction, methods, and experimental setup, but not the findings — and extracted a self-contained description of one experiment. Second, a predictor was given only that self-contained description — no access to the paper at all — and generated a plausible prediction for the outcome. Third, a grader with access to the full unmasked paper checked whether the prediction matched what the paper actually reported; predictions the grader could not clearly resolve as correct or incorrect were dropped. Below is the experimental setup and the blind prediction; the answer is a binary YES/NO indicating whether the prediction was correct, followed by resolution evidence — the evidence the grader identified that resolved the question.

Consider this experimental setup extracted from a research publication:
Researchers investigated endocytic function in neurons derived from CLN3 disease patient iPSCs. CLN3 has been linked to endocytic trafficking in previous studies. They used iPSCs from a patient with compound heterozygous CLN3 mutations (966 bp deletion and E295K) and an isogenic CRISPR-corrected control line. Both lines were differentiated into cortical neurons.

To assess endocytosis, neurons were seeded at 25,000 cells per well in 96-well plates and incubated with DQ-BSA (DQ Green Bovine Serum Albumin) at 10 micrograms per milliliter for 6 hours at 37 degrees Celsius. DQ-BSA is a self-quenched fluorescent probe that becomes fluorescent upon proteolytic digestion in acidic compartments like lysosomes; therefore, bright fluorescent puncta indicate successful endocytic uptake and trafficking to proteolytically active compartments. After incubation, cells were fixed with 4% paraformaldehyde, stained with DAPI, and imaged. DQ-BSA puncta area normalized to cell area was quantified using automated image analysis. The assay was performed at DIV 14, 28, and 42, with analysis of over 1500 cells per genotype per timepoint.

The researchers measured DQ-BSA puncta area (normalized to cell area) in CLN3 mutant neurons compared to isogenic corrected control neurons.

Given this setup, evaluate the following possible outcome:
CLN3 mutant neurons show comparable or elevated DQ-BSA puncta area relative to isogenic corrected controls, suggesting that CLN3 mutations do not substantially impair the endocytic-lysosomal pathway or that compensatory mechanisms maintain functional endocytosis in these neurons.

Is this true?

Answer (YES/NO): NO